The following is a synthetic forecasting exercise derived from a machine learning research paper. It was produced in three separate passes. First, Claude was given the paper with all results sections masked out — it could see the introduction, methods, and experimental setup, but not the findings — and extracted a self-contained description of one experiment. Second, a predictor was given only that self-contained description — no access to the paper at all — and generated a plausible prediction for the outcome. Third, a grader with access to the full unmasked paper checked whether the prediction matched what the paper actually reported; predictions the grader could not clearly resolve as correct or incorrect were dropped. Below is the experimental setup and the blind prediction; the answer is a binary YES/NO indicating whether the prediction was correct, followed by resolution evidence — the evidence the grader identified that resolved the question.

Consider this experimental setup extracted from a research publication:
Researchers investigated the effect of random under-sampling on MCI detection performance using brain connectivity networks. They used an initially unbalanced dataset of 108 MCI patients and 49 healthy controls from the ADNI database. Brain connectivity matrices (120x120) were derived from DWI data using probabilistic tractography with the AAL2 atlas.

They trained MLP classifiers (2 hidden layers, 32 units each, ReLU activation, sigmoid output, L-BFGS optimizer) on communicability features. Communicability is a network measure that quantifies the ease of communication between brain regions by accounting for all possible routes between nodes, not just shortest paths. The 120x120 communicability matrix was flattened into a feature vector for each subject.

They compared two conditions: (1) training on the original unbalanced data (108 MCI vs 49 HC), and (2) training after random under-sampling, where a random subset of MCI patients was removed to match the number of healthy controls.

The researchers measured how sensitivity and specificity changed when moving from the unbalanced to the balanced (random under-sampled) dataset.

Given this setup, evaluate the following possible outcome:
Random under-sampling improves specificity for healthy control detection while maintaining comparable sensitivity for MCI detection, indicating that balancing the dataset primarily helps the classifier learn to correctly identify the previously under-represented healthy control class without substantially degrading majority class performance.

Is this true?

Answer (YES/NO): NO